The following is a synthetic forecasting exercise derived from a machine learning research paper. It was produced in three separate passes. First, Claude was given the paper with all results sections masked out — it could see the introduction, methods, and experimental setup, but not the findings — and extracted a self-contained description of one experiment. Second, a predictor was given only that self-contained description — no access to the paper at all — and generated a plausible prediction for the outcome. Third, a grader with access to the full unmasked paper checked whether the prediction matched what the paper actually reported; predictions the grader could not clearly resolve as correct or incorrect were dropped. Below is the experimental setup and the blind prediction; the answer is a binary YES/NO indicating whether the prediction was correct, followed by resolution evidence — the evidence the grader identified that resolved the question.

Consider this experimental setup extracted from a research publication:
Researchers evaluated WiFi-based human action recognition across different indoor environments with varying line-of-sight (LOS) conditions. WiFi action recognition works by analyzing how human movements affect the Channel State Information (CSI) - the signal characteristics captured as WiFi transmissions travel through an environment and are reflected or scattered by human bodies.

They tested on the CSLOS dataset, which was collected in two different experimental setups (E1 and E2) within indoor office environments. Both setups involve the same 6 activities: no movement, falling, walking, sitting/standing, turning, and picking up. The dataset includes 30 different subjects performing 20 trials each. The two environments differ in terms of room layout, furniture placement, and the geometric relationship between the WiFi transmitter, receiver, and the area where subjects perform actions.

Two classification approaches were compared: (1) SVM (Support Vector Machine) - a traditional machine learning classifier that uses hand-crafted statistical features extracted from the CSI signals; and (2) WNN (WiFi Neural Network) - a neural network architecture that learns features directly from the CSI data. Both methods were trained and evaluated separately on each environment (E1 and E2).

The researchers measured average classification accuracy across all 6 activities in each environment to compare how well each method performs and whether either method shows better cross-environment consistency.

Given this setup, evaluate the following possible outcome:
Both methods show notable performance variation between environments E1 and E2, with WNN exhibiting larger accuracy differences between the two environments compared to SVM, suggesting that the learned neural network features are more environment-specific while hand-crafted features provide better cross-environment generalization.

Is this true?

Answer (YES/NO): NO